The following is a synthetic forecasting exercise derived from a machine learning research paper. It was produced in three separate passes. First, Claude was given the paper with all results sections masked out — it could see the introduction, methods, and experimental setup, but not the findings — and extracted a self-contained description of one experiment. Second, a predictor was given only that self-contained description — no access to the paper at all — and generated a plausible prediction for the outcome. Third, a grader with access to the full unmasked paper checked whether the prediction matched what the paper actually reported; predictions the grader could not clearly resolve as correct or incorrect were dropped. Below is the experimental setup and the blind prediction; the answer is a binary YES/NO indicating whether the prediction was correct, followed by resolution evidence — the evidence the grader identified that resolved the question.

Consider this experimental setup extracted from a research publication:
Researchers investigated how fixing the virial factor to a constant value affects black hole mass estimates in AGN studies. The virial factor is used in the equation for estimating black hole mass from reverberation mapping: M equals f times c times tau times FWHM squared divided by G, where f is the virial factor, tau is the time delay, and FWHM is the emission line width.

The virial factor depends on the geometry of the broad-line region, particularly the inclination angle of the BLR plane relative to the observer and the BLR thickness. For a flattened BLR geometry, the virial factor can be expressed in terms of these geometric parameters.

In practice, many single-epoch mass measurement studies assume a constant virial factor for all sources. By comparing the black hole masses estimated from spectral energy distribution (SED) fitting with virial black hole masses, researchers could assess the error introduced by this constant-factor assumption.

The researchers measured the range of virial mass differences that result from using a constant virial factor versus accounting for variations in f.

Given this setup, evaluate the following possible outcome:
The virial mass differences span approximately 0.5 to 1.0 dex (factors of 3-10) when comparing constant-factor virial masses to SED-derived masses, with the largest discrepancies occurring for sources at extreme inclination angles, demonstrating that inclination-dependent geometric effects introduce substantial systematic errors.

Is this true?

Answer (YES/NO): NO